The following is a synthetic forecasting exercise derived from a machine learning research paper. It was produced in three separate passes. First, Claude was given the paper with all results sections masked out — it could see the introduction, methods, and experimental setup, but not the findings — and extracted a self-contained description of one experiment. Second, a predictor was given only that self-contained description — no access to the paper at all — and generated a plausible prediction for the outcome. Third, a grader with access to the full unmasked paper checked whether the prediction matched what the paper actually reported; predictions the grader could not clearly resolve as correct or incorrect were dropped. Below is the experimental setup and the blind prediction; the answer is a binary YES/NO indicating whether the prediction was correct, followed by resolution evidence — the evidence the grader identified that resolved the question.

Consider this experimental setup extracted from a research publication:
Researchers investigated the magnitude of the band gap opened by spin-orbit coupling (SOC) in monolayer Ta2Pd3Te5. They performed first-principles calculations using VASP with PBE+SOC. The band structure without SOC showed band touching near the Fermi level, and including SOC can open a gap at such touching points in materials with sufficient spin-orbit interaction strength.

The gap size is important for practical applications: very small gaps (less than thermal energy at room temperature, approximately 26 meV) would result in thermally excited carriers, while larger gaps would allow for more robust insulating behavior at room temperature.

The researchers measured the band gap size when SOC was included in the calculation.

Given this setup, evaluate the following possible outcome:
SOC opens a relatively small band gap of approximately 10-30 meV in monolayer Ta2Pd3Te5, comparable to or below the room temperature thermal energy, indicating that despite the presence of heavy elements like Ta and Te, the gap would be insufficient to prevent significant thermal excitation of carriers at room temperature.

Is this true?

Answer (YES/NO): NO